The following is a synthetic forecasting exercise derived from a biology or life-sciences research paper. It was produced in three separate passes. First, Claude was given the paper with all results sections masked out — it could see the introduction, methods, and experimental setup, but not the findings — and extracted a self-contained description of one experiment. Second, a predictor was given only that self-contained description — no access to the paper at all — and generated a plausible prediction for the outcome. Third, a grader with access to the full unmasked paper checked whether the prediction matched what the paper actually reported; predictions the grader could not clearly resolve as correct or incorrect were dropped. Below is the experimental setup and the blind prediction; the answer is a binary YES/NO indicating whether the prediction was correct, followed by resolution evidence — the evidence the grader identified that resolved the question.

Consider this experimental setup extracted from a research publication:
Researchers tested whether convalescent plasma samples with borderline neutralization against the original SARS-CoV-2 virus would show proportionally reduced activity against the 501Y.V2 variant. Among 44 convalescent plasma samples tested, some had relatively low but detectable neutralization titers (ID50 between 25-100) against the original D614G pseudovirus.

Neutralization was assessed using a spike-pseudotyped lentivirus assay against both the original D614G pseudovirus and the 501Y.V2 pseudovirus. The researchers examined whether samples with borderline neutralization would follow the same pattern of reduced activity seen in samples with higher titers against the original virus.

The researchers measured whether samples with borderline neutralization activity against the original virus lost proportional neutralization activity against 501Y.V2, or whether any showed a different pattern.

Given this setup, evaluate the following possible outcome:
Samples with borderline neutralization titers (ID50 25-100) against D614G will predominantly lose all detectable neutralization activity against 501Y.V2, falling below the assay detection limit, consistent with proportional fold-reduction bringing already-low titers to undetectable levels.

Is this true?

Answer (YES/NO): NO